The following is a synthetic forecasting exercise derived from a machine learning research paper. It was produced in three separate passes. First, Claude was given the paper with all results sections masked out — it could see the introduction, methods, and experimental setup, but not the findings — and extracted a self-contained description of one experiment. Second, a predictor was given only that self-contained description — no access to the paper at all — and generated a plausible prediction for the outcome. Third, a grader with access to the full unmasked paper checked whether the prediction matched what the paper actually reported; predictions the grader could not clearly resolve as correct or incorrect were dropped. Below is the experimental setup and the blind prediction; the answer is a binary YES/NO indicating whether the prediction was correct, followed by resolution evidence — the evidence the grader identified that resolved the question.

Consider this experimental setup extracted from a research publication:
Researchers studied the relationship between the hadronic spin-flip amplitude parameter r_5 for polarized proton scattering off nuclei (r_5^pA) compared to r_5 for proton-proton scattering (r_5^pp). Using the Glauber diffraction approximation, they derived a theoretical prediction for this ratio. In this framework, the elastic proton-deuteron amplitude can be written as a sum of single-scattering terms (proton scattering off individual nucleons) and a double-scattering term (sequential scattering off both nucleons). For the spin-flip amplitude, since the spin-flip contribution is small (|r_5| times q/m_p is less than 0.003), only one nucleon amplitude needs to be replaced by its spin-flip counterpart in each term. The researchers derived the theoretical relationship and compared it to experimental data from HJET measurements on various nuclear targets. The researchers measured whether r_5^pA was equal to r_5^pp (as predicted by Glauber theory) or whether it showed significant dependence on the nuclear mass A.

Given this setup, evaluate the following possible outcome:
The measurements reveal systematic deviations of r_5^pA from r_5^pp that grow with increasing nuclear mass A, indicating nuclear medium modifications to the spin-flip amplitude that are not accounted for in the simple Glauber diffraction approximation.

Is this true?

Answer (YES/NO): NO